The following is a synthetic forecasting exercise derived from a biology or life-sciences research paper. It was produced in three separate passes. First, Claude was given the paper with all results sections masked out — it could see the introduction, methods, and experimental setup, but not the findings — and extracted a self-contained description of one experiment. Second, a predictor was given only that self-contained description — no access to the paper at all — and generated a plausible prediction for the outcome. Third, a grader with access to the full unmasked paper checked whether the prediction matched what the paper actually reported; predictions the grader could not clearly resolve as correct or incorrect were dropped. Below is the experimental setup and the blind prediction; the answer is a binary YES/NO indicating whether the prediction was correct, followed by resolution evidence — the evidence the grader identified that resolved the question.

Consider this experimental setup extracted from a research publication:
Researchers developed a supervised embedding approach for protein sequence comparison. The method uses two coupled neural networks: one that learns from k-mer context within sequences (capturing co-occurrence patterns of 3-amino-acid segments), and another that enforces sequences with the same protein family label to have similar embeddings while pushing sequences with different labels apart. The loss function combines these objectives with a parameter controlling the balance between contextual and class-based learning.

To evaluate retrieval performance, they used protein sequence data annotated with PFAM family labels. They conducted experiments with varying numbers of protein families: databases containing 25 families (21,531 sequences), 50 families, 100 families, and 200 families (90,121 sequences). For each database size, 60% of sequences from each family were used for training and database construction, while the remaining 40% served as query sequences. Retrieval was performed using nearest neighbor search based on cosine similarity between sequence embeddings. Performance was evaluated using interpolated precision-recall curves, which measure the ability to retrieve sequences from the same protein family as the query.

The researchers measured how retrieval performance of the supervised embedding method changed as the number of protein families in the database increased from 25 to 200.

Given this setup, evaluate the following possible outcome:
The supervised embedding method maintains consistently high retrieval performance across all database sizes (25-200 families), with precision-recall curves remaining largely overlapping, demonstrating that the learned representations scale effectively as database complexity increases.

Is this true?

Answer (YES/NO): NO